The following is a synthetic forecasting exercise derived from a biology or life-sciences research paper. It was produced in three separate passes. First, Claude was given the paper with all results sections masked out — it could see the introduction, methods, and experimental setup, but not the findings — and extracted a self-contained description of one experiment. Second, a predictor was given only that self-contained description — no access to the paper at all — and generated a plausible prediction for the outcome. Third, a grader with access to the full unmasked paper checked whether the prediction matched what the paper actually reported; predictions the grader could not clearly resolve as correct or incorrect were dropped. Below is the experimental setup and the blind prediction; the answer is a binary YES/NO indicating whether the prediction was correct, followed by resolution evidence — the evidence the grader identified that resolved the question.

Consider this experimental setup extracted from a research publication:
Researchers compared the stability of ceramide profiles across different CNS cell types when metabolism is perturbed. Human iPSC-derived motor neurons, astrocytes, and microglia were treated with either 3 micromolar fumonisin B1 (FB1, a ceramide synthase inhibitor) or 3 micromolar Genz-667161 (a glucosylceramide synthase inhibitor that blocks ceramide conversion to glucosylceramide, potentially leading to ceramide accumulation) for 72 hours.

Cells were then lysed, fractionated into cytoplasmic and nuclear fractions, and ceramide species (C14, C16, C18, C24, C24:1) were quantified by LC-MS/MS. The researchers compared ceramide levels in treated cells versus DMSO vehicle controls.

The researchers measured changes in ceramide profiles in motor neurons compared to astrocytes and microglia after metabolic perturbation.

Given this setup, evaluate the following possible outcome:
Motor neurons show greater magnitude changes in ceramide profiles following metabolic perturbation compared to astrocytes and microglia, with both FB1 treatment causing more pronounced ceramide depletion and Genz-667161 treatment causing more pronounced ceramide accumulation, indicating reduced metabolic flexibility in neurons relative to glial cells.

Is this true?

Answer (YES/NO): NO